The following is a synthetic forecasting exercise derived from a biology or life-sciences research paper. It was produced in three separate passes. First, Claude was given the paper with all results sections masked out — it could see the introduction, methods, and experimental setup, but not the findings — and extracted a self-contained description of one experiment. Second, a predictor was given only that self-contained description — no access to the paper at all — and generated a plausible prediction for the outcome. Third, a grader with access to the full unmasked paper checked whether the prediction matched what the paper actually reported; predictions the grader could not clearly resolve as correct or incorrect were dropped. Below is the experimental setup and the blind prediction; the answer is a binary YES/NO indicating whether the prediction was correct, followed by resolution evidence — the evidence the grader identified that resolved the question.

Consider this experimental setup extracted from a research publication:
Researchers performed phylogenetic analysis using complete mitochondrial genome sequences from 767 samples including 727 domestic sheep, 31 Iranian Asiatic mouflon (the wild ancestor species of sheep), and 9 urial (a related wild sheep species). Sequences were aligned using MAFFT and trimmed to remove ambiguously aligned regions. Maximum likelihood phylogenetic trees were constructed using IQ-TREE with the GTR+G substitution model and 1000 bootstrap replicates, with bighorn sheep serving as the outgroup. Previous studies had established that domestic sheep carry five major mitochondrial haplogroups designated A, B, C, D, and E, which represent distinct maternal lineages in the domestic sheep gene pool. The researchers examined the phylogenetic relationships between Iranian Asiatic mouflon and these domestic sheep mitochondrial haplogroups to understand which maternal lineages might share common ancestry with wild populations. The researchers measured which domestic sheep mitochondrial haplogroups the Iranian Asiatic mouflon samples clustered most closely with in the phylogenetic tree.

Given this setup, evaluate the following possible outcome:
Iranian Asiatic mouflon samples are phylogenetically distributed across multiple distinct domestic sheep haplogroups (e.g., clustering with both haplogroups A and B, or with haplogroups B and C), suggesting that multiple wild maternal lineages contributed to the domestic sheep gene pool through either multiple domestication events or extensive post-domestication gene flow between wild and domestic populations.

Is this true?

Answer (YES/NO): NO